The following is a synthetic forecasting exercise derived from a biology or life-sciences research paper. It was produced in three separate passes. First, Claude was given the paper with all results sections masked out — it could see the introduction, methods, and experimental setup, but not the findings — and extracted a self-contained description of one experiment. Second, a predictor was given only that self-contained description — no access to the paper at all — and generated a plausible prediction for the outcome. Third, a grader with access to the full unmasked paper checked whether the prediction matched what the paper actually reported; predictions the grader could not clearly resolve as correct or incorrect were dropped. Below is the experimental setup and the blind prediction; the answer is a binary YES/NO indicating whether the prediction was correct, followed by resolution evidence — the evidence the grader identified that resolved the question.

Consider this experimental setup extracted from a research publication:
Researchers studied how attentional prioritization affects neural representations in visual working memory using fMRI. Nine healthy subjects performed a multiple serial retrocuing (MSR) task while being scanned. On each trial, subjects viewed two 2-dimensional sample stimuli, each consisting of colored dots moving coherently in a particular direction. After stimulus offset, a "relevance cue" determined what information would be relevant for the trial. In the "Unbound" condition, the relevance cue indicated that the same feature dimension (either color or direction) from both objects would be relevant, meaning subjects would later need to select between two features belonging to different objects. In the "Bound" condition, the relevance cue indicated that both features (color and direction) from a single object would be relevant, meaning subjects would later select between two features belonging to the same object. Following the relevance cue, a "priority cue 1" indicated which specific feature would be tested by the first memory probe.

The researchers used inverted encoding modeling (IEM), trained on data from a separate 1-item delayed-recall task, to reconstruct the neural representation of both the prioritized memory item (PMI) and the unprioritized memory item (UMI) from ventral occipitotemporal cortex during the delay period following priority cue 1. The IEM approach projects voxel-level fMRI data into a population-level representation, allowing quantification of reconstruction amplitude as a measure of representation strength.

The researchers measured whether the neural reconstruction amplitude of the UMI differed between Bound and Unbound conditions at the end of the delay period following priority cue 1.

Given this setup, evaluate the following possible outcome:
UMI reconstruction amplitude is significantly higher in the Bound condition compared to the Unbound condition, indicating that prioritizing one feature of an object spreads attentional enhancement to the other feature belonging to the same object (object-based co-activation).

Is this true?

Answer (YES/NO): YES